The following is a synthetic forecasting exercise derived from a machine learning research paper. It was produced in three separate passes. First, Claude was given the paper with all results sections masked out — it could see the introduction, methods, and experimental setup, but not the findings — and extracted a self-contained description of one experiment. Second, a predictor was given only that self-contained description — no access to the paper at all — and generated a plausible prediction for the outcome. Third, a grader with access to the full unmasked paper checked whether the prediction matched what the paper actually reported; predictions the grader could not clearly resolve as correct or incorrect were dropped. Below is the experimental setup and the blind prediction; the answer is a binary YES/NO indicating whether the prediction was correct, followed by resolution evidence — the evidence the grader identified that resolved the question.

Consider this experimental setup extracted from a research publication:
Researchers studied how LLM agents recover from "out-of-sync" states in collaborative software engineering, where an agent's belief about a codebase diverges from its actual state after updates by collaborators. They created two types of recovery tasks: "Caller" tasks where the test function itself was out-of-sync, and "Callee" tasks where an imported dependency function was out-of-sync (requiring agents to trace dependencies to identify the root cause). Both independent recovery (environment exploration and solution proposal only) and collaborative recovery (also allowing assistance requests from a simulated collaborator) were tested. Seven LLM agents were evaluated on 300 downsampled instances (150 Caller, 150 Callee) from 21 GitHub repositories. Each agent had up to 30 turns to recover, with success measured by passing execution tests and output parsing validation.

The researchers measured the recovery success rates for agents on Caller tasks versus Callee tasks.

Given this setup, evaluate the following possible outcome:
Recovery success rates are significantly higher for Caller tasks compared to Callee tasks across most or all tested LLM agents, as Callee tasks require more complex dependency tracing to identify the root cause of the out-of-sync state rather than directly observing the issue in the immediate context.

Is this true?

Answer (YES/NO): YES